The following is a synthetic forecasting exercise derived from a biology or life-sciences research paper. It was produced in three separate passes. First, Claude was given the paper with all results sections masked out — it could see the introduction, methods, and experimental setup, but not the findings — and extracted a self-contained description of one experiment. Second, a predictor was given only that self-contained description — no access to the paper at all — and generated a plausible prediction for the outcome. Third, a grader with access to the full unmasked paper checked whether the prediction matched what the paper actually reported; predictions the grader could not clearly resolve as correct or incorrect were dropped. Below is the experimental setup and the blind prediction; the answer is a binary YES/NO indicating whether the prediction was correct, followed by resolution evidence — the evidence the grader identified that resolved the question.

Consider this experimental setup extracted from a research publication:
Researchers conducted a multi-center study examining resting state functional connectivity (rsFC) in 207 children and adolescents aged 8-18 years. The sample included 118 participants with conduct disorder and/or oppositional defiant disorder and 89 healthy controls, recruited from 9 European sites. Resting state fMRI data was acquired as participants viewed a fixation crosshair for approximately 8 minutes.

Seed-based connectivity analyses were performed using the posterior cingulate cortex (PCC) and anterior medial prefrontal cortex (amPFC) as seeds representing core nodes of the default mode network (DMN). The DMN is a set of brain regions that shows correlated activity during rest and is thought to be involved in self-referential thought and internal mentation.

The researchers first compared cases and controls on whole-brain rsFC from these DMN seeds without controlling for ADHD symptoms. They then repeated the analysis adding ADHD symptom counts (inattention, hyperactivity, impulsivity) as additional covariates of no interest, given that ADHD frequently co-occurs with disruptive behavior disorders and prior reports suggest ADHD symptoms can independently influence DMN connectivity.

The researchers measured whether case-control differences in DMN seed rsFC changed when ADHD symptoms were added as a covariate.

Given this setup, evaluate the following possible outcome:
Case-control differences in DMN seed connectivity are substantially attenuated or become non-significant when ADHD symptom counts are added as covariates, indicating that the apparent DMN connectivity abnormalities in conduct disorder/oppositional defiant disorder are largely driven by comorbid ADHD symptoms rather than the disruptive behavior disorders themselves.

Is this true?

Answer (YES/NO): NO